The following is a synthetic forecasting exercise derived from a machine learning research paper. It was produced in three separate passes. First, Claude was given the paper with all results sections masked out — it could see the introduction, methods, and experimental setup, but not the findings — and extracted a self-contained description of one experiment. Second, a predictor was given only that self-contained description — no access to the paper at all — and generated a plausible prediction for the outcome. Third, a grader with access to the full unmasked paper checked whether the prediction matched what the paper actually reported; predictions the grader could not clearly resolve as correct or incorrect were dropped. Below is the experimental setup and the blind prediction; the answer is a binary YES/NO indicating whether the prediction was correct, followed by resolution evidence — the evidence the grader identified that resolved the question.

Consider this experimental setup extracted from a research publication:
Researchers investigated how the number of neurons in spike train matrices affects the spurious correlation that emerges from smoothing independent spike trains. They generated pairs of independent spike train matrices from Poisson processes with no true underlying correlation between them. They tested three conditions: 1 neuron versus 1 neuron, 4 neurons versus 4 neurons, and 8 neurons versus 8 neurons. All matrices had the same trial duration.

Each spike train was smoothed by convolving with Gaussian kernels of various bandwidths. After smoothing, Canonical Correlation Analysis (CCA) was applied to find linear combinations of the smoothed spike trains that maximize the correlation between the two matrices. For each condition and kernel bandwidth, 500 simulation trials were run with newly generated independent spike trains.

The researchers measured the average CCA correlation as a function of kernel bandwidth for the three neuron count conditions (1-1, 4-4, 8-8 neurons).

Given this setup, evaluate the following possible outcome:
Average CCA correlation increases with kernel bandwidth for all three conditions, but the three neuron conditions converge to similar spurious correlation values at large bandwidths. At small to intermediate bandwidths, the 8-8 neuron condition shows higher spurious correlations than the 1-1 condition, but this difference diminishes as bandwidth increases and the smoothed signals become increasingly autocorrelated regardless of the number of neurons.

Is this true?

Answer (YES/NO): NO